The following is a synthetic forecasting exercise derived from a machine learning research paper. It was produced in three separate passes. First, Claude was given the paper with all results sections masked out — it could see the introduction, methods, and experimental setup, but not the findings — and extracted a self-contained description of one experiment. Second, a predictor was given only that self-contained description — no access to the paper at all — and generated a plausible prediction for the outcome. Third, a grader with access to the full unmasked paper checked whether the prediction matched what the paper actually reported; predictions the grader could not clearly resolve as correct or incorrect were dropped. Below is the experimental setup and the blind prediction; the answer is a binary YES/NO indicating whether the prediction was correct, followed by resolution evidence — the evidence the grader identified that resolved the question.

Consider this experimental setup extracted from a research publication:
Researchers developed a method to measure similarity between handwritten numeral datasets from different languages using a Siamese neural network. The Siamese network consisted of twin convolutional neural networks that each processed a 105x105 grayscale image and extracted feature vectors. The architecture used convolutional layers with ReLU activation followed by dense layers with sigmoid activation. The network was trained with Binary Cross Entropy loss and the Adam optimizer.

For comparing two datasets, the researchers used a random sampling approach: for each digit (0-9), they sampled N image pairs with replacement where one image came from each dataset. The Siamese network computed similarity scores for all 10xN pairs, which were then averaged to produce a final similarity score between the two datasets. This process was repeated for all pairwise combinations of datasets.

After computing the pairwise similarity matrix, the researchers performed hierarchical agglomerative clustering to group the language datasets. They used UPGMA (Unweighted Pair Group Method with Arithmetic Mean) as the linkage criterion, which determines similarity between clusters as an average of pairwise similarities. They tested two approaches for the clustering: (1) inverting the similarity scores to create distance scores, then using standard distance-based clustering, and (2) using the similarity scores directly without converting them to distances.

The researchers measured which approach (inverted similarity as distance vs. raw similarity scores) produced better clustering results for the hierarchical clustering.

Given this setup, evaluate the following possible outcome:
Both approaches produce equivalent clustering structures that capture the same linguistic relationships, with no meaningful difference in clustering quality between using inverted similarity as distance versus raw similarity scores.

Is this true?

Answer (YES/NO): NO